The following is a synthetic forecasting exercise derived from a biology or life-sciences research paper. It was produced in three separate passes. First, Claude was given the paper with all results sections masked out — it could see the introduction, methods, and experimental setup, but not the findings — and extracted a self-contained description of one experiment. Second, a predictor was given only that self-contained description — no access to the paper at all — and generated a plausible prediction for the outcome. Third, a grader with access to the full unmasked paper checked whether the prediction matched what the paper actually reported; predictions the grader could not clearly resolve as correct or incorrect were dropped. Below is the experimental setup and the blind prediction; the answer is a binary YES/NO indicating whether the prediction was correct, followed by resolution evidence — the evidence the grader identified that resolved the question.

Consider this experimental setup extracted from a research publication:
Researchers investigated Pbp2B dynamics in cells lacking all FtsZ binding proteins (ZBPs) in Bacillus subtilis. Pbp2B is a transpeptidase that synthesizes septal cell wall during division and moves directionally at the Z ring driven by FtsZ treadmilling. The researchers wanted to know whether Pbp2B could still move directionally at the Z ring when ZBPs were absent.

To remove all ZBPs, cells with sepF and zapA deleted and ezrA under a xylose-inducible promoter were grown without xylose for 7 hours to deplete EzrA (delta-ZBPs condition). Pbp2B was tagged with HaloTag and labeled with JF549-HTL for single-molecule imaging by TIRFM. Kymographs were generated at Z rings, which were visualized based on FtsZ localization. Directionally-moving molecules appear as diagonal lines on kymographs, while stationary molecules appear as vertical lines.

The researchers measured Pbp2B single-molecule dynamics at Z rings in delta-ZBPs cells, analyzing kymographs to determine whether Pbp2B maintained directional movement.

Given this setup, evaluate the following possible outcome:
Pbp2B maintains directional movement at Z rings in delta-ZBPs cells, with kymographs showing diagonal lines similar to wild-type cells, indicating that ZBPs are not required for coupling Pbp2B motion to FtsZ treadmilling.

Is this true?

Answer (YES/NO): YES